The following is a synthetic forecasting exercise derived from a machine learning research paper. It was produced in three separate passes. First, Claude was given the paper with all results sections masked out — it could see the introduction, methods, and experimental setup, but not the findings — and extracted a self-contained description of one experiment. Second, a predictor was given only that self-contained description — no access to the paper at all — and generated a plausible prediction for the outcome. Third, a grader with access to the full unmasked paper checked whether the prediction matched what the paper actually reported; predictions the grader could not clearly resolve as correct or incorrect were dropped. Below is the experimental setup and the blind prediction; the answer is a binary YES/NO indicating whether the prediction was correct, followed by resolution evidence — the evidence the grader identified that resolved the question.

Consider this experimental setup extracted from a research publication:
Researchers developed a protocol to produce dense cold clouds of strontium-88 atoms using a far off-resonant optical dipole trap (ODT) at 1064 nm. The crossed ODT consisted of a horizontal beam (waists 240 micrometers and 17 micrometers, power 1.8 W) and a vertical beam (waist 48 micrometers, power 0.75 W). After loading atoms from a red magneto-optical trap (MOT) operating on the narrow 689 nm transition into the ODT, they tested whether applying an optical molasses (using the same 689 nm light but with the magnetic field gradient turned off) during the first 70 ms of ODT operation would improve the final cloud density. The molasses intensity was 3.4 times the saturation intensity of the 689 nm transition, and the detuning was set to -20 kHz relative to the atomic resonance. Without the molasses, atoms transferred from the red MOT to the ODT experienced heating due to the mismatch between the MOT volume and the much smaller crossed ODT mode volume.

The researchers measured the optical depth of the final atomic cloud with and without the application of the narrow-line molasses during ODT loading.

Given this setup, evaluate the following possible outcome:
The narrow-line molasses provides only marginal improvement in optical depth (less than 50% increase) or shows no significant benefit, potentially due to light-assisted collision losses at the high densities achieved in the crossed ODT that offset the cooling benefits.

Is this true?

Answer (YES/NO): NO